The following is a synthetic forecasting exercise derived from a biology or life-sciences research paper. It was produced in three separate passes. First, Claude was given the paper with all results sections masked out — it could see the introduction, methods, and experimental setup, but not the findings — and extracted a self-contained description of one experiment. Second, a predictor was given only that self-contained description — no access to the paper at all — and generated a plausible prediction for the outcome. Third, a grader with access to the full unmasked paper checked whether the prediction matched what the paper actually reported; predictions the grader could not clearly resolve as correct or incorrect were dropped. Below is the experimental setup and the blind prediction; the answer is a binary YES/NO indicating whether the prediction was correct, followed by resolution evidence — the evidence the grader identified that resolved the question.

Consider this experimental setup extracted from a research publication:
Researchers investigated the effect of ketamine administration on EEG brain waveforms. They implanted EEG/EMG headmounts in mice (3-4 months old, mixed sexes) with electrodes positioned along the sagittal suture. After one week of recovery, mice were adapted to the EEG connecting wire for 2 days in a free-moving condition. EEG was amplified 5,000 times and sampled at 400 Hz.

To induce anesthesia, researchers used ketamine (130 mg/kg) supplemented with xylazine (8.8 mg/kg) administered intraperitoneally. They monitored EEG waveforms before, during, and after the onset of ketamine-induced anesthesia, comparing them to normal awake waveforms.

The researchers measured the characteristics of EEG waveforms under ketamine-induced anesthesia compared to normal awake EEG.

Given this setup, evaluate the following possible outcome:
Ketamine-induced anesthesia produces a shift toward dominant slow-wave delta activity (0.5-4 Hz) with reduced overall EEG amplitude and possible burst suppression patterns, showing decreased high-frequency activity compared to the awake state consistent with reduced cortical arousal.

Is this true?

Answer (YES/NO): NO